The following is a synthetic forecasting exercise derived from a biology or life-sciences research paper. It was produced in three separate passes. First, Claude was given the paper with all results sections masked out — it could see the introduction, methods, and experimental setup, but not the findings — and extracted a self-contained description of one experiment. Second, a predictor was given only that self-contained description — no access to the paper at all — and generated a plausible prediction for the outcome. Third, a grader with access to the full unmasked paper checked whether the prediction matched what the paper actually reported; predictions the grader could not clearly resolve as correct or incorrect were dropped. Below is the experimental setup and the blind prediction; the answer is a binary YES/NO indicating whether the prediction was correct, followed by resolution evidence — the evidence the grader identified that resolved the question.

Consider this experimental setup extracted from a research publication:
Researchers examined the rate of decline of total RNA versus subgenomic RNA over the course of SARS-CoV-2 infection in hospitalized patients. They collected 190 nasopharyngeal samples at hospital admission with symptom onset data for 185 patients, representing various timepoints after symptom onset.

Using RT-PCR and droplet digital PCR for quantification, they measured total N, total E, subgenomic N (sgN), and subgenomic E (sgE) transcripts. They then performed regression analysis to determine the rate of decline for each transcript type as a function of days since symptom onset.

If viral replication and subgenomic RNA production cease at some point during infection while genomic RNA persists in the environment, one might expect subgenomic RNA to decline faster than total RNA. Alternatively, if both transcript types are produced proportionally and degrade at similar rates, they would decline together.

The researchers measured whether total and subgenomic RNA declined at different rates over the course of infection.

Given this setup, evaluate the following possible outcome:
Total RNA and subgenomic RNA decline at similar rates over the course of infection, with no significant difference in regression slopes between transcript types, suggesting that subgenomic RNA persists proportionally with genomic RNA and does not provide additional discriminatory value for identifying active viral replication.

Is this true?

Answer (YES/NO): YES